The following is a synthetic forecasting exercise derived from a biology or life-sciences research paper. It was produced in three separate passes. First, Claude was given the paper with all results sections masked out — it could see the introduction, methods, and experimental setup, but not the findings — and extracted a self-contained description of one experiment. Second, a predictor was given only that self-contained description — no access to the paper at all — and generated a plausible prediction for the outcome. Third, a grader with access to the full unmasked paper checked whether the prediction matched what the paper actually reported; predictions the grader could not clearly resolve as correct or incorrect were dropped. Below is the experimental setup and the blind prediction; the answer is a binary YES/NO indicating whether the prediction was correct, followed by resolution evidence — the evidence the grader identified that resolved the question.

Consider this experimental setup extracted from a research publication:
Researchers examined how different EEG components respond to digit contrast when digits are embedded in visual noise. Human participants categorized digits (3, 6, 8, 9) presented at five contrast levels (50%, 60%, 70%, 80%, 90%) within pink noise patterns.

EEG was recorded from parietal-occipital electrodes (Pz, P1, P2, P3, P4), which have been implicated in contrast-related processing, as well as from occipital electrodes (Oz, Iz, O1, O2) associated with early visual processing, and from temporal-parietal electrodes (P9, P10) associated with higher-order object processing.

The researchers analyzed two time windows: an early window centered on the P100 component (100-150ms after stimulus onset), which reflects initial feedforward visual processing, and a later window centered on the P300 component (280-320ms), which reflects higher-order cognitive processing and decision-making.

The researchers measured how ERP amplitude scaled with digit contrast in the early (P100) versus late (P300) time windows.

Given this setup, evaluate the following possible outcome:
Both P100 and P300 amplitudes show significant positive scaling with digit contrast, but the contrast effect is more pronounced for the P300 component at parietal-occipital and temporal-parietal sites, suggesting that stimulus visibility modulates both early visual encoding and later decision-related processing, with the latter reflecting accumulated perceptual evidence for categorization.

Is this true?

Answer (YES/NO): NO